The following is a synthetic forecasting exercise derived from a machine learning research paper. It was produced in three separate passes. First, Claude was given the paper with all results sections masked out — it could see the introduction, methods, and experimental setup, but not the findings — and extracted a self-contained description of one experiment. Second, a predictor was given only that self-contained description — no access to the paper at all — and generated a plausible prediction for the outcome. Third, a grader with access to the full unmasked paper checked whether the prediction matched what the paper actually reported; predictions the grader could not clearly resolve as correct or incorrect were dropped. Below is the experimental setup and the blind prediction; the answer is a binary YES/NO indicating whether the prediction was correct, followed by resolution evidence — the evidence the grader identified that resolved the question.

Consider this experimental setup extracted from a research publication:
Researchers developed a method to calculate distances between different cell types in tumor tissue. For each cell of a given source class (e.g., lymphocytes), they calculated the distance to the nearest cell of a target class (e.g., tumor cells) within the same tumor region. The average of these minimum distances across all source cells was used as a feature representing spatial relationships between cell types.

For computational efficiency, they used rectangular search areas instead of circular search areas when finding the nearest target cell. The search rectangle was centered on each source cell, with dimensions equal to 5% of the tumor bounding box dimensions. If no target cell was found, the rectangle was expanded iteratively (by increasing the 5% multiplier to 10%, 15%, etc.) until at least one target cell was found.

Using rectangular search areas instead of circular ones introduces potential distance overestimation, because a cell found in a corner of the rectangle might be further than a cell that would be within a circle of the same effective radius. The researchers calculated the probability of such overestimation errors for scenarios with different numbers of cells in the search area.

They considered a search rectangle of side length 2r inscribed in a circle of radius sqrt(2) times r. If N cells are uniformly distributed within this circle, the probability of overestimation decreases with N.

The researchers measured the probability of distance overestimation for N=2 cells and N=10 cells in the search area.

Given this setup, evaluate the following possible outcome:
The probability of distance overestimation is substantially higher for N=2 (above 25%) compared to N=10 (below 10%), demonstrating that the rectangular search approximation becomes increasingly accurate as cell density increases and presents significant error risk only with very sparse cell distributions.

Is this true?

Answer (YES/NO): NO